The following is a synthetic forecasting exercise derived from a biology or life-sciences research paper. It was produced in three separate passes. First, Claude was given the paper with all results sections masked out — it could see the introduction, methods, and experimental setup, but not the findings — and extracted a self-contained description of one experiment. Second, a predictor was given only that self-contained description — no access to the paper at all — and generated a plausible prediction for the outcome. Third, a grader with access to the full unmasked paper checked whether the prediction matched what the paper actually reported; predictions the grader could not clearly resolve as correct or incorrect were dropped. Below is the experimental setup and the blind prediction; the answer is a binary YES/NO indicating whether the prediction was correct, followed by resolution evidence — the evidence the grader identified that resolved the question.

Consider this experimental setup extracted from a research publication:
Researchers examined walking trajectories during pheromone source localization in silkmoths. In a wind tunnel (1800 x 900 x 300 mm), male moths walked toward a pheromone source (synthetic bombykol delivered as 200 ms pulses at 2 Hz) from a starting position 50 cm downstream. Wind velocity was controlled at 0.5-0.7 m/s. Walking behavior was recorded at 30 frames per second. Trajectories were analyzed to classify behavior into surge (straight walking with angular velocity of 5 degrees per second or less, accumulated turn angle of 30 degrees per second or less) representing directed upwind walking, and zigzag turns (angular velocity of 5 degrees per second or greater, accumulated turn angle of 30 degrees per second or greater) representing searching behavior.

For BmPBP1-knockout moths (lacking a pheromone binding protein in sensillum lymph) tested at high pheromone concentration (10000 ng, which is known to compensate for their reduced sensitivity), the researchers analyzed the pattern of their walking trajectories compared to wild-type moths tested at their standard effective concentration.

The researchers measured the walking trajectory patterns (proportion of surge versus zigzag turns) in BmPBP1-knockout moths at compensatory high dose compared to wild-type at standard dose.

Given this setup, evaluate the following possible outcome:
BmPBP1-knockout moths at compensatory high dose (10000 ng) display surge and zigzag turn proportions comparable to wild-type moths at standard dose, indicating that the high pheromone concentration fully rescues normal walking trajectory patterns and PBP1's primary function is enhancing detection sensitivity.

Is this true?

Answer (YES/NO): NO